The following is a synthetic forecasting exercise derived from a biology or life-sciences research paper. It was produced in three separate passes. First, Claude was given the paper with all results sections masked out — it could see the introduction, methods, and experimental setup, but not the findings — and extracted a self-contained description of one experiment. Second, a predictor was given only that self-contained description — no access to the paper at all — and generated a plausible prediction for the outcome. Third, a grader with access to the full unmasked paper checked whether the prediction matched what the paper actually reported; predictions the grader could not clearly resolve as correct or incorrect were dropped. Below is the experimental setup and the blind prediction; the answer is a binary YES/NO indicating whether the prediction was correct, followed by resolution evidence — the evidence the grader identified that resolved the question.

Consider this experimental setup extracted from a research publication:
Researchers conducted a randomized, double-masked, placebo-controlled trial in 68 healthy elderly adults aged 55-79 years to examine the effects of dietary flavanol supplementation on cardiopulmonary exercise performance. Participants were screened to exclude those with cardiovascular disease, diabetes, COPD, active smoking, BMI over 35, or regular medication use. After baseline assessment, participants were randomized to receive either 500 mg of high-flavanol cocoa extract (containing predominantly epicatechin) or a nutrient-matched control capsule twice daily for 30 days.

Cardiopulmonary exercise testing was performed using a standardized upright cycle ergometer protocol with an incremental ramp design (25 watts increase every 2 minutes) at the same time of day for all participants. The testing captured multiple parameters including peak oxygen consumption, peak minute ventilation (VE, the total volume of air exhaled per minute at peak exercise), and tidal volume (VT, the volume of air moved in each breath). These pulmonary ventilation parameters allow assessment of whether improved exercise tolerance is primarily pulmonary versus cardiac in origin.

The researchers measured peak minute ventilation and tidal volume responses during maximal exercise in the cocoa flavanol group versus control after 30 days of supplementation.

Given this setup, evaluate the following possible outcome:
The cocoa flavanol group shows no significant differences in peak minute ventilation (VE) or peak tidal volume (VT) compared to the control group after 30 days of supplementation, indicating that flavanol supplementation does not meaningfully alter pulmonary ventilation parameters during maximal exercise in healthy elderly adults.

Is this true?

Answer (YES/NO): YES